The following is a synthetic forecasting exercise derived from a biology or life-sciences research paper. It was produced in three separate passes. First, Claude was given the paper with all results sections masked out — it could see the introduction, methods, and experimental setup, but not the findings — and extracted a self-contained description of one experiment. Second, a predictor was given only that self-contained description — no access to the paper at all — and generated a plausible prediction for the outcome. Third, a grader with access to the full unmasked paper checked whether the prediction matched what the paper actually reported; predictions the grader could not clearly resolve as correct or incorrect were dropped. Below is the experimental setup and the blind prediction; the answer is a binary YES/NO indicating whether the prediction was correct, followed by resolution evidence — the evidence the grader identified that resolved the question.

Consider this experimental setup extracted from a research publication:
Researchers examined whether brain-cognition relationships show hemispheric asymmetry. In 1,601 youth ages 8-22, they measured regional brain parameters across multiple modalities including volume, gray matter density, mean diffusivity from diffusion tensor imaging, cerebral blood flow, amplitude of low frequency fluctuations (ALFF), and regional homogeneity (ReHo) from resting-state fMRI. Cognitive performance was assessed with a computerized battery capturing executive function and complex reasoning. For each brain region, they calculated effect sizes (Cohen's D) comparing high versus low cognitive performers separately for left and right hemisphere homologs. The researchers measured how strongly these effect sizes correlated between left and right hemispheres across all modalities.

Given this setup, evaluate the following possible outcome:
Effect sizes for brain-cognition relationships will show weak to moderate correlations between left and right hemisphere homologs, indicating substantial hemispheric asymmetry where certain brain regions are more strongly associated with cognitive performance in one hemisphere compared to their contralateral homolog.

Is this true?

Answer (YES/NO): NO